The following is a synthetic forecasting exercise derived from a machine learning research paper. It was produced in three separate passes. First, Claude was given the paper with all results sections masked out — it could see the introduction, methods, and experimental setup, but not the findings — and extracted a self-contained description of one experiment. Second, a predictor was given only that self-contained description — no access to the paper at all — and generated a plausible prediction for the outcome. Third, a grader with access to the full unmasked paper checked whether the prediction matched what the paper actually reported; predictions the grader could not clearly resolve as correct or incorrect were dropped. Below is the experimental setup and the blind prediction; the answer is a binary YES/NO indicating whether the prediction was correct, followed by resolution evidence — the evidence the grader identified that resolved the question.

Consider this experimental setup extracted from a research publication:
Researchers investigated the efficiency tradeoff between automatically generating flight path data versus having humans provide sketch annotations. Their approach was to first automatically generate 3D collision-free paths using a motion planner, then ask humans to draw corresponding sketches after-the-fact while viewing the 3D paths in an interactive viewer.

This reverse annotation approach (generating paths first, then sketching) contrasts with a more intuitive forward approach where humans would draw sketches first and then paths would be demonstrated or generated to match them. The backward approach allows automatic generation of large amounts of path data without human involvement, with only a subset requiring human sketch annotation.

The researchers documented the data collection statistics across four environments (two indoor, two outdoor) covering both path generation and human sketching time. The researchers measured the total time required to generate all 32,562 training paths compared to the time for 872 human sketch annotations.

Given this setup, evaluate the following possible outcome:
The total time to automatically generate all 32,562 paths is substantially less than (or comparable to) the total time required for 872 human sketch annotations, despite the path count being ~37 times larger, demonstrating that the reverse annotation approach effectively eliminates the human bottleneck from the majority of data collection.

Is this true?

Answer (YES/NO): YES